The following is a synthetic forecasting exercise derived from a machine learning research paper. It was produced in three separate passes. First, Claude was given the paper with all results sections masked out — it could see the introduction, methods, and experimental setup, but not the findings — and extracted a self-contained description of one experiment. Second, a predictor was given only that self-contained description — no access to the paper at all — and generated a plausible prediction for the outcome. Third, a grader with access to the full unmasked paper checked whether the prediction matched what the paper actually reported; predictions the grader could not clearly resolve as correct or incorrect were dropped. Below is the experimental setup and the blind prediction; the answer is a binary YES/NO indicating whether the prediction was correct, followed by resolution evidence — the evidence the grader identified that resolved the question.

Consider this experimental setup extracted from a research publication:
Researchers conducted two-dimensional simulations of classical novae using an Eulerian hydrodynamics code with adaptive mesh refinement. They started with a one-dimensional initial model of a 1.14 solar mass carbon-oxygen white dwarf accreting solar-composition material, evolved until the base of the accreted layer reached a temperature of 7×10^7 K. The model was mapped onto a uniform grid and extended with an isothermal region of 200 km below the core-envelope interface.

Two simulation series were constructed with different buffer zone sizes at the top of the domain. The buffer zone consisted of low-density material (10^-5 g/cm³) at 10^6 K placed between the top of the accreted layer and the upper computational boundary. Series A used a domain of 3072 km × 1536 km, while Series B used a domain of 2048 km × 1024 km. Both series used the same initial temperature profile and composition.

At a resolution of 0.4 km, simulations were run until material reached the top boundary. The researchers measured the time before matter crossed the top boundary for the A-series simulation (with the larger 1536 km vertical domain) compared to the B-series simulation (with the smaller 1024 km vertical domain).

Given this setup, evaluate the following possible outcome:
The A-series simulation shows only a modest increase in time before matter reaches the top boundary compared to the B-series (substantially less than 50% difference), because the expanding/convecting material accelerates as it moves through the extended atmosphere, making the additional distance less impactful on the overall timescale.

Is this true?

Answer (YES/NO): NO